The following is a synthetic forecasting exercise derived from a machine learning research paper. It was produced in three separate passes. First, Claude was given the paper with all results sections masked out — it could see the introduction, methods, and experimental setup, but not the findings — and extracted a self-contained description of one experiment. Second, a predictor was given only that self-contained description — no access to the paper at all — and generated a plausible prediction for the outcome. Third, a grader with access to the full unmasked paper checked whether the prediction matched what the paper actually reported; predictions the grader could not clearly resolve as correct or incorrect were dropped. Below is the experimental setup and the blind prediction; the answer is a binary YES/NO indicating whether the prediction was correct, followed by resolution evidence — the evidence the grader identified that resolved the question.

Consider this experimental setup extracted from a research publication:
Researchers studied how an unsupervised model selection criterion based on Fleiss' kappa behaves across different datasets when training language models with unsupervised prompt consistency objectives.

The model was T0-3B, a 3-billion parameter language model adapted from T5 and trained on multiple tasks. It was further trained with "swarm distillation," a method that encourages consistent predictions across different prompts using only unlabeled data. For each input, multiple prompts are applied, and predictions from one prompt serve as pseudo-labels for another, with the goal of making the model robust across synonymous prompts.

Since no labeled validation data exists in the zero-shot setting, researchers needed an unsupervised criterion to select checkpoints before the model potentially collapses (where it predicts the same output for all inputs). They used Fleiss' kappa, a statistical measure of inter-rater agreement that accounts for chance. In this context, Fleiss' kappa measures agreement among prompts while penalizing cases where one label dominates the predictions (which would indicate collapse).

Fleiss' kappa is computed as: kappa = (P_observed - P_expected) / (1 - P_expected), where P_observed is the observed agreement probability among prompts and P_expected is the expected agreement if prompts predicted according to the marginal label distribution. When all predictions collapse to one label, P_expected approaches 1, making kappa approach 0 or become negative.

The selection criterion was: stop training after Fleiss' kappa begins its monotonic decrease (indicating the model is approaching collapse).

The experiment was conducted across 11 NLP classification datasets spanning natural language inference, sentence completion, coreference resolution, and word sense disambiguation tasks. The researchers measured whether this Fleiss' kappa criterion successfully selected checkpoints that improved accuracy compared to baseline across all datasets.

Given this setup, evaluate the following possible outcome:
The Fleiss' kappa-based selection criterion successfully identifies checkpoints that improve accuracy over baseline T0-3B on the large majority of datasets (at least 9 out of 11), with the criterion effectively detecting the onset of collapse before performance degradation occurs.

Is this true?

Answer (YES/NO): YES